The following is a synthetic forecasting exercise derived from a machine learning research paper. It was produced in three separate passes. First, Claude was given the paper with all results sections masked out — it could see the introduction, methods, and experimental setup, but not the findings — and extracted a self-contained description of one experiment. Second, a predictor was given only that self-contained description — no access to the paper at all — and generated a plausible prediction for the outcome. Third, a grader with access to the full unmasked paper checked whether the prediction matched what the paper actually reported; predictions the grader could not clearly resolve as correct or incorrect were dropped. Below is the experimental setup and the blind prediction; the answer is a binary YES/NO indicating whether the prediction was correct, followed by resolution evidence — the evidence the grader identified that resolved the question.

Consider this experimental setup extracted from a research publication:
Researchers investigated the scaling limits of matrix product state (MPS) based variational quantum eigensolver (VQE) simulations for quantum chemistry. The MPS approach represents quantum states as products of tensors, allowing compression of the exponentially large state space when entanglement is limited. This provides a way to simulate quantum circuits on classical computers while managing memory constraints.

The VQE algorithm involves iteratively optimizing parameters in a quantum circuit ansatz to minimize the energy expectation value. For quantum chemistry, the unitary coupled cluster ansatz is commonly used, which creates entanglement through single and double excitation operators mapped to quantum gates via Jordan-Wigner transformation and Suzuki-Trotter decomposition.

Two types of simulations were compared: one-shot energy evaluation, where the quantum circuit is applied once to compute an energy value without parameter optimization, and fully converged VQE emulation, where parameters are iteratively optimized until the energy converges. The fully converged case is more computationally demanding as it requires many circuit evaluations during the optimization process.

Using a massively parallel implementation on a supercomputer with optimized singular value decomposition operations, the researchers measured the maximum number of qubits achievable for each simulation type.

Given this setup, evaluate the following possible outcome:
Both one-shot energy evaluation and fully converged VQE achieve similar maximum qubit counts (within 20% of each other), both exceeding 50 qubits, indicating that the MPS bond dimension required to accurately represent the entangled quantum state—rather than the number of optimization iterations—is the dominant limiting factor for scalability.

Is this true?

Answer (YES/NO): NO